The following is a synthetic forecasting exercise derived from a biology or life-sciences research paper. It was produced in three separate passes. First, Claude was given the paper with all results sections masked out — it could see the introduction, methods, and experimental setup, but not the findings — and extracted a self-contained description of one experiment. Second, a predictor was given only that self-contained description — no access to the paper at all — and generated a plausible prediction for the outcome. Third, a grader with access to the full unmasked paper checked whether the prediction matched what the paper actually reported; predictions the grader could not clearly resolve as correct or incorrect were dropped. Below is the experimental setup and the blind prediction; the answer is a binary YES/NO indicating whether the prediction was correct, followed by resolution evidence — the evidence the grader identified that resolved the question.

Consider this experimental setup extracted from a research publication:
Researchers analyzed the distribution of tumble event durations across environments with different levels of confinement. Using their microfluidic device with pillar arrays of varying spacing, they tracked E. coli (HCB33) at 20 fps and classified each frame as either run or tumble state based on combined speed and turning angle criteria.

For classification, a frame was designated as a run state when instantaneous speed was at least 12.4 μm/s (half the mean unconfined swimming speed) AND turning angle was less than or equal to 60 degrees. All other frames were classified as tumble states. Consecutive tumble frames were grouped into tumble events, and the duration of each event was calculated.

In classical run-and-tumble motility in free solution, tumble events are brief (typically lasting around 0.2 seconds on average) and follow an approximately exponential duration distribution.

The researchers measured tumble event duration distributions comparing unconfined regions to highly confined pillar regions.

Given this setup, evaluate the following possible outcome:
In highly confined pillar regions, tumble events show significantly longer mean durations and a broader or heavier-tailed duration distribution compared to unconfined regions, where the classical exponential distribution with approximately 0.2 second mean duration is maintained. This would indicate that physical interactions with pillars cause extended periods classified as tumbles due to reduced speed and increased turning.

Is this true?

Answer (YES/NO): NO